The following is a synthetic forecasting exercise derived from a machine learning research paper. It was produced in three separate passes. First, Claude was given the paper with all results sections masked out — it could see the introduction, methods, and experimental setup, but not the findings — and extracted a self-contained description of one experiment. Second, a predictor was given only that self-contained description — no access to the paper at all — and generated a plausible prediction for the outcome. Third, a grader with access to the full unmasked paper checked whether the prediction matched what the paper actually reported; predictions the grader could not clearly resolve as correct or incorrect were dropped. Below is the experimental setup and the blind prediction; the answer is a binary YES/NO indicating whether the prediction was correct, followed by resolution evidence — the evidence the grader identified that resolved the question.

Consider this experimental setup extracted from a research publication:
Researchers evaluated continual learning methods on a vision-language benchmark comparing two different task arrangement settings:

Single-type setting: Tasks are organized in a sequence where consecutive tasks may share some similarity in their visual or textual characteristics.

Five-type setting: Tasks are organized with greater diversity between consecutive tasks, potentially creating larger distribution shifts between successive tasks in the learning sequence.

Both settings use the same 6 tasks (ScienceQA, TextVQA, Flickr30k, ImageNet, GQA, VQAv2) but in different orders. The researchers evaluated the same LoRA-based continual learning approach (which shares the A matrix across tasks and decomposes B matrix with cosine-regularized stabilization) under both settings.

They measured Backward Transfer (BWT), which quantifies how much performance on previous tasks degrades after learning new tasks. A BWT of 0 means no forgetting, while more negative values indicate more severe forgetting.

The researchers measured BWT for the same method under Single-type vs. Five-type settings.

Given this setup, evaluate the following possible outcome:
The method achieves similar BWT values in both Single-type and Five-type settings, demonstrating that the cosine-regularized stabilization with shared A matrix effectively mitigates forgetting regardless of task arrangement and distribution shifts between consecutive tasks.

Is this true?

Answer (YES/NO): NO